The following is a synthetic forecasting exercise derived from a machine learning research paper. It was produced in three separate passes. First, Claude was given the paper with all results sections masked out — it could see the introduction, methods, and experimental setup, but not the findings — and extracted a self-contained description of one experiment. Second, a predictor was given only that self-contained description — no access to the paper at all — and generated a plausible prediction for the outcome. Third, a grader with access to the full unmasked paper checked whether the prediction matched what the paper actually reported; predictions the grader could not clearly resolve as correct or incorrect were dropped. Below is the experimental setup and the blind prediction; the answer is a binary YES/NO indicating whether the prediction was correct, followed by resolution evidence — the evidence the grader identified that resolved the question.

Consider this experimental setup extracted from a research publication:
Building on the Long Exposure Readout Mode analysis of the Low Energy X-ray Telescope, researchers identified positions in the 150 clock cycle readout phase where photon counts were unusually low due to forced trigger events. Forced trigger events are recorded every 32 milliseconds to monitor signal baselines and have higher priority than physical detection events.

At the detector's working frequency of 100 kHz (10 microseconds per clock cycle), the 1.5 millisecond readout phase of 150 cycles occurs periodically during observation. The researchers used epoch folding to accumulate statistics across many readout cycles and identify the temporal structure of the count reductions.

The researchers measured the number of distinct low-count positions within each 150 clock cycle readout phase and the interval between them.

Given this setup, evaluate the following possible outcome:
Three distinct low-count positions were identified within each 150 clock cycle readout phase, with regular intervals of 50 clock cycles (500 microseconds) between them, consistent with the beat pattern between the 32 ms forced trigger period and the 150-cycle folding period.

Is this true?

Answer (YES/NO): YES